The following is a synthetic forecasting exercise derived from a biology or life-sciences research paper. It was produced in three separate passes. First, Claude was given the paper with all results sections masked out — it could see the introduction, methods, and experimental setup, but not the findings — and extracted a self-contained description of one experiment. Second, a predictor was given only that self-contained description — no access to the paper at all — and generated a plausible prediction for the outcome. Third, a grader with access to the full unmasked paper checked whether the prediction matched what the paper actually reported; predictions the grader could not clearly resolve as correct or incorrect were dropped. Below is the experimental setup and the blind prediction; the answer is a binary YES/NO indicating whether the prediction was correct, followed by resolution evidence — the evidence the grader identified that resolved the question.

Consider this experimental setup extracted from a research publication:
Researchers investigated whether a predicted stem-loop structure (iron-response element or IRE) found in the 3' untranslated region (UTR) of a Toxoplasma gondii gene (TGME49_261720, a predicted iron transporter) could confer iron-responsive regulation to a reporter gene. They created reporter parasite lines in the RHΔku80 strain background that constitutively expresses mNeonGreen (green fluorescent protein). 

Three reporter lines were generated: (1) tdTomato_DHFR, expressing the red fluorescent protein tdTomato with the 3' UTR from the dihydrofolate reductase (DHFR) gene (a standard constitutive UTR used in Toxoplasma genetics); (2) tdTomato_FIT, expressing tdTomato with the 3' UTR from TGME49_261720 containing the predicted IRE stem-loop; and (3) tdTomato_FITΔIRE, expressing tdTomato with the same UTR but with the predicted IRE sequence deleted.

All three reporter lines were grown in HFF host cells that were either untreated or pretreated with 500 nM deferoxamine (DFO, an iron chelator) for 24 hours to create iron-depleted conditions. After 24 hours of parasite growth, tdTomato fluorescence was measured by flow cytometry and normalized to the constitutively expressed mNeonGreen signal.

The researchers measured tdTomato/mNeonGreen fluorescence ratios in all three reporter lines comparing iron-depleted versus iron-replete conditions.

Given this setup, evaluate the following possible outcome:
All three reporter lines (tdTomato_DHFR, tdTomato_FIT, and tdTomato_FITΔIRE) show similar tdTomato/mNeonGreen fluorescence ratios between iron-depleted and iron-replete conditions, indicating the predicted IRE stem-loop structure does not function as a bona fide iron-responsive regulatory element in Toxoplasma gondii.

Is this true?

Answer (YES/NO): NO